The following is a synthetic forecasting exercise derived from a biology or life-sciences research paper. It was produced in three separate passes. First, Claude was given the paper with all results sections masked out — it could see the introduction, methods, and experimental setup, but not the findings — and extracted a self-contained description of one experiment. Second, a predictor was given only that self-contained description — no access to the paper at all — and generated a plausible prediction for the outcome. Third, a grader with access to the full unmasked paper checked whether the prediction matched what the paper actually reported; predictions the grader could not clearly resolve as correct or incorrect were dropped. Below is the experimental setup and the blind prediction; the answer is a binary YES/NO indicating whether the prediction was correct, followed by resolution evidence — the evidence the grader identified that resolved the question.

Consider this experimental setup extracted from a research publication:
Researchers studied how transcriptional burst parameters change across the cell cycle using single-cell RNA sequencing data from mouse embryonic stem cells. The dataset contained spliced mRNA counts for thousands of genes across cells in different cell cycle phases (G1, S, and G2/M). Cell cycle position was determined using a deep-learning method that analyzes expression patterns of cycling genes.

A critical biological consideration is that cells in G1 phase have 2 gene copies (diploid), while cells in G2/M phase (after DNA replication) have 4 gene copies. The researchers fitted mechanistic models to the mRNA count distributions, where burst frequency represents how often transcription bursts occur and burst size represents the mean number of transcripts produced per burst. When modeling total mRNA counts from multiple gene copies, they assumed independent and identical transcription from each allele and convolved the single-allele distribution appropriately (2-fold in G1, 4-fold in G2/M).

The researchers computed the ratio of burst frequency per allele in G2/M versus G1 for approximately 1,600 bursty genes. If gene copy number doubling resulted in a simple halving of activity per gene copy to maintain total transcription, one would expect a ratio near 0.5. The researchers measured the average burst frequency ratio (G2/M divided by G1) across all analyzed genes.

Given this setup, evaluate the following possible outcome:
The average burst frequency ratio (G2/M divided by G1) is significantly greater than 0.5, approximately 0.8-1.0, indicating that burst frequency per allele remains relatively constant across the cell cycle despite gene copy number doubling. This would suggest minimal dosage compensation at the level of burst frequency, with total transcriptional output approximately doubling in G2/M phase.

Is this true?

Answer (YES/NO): NO